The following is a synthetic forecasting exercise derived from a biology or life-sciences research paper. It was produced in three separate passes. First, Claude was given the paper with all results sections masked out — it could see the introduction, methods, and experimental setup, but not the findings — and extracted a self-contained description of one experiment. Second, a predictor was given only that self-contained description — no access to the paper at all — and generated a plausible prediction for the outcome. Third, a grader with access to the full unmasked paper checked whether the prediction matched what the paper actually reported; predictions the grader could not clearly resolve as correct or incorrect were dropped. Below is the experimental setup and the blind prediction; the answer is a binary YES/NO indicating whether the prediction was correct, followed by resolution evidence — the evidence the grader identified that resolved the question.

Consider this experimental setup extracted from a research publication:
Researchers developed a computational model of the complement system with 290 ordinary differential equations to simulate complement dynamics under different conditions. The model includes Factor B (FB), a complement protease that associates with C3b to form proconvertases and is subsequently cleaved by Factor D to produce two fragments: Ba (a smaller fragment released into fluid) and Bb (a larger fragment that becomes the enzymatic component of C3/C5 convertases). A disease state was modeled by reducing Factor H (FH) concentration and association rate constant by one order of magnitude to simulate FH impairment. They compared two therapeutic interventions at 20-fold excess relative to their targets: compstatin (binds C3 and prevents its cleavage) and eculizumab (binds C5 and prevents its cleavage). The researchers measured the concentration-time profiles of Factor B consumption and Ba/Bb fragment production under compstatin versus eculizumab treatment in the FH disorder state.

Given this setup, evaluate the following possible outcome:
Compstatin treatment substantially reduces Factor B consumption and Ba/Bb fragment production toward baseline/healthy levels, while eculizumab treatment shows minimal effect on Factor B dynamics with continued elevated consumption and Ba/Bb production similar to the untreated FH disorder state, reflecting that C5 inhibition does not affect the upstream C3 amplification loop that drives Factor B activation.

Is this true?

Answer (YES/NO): YES